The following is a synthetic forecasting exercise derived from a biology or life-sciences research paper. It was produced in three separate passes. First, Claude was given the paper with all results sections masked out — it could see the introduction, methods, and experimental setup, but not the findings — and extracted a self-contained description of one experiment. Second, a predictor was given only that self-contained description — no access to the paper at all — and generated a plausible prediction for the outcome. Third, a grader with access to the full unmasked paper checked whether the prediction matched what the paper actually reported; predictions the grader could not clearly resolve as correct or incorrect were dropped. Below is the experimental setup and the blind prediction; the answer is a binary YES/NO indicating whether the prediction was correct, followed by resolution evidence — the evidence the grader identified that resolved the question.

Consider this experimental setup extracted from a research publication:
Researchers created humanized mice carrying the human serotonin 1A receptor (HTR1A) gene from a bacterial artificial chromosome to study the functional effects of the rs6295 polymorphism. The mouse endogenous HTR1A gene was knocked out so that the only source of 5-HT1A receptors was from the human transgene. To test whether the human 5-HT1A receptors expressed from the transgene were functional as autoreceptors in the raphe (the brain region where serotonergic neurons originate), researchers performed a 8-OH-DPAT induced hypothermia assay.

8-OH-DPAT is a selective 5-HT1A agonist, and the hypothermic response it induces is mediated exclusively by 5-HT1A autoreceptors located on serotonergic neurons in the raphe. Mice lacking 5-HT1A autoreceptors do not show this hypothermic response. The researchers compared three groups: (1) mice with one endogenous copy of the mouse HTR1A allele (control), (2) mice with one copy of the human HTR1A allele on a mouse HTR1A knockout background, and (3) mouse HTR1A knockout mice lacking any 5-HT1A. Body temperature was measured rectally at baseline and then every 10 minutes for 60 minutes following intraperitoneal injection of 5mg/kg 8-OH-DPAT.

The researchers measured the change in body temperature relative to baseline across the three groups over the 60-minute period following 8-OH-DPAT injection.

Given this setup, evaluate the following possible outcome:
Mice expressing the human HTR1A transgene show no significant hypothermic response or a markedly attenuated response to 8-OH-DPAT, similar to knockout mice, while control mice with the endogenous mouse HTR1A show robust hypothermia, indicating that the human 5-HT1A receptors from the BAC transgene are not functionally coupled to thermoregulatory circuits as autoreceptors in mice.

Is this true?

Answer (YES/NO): YES